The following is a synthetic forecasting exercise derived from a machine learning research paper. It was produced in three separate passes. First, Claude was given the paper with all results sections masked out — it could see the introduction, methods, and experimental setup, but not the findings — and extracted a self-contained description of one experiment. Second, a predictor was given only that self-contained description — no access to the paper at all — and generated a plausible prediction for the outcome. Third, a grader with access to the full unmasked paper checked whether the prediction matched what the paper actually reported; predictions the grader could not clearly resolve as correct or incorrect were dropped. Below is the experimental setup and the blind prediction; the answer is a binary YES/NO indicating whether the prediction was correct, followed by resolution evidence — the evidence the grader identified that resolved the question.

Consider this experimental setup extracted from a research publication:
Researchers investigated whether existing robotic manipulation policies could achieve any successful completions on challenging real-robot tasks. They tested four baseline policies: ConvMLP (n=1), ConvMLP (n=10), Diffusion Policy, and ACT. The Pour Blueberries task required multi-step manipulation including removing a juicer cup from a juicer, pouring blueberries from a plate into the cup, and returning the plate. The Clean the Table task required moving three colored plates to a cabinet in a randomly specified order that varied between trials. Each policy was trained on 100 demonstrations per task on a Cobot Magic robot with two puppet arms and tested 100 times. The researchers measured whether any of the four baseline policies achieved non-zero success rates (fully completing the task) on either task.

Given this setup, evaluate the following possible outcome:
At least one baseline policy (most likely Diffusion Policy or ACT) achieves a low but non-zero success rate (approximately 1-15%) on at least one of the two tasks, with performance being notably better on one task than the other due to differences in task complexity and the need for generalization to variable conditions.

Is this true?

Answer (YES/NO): NO